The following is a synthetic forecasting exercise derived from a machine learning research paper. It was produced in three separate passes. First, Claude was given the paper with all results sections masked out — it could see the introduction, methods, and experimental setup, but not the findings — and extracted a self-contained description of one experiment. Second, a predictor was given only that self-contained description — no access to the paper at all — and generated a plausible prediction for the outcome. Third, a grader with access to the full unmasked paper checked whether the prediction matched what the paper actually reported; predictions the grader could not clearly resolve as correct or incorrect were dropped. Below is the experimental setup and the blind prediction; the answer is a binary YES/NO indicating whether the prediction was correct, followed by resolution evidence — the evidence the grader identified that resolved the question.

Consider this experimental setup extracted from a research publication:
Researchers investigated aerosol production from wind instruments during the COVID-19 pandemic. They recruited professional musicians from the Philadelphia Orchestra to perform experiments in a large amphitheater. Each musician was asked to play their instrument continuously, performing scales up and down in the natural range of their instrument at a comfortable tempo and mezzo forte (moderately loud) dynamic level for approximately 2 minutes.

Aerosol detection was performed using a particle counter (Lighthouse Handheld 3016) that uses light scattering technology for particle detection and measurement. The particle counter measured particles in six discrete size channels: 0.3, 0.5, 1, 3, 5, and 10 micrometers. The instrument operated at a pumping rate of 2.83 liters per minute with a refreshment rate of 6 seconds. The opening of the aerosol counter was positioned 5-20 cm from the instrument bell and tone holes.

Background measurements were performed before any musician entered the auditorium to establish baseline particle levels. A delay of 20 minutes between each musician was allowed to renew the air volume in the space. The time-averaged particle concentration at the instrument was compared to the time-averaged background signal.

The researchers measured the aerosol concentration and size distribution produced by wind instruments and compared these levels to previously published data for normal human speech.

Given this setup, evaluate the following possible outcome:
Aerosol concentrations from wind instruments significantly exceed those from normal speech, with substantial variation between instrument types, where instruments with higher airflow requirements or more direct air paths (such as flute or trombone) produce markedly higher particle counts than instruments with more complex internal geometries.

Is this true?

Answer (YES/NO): NO